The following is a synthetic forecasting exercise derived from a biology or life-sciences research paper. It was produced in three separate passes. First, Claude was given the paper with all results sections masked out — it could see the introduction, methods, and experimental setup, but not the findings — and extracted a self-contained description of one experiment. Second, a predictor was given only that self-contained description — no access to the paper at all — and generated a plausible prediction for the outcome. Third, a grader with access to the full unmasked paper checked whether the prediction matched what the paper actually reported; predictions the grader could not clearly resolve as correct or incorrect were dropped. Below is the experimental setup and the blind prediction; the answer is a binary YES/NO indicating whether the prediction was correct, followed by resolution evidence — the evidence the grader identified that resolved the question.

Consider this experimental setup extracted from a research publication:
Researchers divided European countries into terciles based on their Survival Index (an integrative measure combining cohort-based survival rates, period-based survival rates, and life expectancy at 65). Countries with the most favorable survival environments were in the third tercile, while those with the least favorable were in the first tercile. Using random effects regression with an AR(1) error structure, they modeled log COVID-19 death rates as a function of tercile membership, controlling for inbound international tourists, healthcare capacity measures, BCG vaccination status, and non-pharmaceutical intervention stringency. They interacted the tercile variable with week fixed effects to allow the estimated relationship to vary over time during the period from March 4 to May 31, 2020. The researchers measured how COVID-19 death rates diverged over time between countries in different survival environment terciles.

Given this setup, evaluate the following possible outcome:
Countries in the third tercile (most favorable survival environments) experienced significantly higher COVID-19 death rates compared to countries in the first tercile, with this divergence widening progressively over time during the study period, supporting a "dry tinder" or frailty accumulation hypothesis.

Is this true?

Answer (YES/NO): YES